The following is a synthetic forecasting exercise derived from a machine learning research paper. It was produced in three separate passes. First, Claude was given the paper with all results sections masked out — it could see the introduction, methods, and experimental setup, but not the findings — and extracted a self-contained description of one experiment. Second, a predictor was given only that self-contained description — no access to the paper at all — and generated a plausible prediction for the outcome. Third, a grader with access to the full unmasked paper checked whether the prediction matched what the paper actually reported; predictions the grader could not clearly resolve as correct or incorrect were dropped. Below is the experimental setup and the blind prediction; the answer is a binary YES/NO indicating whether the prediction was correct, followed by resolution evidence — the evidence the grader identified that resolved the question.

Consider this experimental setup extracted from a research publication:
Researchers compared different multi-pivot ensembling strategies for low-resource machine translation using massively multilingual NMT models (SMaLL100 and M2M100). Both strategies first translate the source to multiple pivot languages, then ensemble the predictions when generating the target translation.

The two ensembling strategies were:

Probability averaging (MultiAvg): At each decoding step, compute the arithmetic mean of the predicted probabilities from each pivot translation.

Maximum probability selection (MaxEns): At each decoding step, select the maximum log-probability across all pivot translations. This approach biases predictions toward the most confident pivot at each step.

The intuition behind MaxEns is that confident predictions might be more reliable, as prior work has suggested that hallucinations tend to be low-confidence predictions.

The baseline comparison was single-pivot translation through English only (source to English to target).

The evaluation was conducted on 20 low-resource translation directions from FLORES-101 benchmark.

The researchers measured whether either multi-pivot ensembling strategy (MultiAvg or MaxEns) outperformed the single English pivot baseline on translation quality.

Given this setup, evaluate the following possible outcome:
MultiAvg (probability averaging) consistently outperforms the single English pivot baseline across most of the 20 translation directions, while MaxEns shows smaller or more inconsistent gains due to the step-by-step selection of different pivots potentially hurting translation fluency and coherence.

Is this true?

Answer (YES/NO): NO